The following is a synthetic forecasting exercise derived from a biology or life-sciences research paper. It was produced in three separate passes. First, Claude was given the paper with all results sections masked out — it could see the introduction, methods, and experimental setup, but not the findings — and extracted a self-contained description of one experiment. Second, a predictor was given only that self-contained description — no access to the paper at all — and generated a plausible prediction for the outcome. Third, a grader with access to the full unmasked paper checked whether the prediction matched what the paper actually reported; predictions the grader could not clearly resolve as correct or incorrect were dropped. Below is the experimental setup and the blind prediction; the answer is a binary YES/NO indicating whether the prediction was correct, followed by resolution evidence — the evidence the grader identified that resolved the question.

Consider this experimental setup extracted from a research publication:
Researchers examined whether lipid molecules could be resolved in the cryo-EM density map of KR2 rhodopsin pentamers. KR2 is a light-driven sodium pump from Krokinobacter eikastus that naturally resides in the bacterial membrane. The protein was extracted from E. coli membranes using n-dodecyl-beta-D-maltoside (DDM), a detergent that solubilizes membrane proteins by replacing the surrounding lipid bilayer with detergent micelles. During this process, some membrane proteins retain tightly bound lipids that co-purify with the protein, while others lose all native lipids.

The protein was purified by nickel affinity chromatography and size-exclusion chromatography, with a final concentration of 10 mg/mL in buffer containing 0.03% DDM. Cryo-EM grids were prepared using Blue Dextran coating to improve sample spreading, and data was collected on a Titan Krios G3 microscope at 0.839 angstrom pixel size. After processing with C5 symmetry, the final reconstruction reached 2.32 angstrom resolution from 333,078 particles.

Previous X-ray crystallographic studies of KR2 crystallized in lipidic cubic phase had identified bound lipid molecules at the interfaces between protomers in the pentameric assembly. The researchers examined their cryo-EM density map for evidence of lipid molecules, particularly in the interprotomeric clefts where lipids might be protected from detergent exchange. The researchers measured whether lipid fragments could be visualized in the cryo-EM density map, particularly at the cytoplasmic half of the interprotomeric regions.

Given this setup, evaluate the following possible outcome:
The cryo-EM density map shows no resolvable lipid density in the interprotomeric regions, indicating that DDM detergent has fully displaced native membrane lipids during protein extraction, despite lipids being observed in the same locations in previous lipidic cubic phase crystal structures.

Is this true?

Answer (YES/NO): NO